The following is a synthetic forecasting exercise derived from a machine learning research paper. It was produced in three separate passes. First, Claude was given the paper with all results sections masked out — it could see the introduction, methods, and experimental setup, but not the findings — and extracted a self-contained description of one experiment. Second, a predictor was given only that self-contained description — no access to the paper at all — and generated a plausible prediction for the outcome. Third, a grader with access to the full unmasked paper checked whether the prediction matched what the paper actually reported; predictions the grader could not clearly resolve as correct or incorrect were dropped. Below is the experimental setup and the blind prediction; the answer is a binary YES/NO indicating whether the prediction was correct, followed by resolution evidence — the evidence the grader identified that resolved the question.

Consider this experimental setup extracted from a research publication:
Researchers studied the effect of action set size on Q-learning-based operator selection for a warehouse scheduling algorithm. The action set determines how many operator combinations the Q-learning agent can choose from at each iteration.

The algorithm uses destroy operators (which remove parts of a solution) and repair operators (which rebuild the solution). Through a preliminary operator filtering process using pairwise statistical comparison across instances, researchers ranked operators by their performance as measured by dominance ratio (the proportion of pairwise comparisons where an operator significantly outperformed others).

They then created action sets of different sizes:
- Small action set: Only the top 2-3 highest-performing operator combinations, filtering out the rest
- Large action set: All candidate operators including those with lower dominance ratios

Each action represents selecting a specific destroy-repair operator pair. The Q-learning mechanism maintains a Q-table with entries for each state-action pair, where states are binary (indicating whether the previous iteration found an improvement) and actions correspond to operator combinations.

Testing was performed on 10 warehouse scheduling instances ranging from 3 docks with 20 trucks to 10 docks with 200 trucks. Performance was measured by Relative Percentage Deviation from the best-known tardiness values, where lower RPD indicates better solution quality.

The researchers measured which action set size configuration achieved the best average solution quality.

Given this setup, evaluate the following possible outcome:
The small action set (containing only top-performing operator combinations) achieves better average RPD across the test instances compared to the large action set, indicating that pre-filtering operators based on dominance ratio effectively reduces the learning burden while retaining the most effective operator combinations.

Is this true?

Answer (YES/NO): YES